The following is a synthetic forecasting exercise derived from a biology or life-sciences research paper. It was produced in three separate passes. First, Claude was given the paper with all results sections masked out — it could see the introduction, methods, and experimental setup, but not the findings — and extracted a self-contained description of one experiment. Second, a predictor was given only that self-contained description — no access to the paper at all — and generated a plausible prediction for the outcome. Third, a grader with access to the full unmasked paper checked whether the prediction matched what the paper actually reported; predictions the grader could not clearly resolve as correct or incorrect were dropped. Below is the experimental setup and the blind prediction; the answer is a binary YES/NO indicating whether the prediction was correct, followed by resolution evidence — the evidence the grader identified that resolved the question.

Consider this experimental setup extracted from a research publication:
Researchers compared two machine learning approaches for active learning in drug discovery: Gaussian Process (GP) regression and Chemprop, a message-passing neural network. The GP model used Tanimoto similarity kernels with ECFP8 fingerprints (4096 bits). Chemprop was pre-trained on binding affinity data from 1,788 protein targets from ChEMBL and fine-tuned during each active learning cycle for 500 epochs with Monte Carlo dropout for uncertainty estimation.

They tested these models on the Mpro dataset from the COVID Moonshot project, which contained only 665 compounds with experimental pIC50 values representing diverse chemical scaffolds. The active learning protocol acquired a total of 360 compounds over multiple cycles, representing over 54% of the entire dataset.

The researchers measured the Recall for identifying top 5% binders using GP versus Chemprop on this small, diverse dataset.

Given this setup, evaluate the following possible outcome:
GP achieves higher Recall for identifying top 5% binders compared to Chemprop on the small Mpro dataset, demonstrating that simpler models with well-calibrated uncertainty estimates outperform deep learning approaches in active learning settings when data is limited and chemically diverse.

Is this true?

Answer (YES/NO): YES